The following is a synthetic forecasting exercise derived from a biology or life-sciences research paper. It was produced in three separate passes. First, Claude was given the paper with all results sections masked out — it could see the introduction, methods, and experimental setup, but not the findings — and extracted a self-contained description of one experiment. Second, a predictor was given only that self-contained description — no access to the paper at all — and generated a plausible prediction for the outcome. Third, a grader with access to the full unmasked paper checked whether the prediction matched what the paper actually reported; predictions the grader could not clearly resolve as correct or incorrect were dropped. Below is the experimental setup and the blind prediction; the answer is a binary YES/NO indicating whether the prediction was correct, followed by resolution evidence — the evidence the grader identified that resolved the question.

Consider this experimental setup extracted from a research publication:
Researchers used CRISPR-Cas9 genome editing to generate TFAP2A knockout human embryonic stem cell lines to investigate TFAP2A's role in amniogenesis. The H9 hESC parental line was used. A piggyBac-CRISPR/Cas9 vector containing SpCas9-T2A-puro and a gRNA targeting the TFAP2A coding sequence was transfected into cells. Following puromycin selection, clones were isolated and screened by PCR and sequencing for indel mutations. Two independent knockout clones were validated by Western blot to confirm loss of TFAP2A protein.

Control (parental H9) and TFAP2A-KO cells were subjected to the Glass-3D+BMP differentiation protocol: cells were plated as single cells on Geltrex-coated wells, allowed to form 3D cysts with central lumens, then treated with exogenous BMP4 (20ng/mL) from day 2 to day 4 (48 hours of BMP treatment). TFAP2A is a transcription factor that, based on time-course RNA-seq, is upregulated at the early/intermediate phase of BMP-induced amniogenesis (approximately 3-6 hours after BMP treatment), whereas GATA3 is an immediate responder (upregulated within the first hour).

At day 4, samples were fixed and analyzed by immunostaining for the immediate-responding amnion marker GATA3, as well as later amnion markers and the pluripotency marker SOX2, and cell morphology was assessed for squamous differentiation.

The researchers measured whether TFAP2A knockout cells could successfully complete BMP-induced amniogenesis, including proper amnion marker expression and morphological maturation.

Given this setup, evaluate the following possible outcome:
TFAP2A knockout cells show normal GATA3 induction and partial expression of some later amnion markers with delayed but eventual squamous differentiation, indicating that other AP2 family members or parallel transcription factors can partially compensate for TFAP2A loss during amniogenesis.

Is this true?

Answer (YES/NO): NO